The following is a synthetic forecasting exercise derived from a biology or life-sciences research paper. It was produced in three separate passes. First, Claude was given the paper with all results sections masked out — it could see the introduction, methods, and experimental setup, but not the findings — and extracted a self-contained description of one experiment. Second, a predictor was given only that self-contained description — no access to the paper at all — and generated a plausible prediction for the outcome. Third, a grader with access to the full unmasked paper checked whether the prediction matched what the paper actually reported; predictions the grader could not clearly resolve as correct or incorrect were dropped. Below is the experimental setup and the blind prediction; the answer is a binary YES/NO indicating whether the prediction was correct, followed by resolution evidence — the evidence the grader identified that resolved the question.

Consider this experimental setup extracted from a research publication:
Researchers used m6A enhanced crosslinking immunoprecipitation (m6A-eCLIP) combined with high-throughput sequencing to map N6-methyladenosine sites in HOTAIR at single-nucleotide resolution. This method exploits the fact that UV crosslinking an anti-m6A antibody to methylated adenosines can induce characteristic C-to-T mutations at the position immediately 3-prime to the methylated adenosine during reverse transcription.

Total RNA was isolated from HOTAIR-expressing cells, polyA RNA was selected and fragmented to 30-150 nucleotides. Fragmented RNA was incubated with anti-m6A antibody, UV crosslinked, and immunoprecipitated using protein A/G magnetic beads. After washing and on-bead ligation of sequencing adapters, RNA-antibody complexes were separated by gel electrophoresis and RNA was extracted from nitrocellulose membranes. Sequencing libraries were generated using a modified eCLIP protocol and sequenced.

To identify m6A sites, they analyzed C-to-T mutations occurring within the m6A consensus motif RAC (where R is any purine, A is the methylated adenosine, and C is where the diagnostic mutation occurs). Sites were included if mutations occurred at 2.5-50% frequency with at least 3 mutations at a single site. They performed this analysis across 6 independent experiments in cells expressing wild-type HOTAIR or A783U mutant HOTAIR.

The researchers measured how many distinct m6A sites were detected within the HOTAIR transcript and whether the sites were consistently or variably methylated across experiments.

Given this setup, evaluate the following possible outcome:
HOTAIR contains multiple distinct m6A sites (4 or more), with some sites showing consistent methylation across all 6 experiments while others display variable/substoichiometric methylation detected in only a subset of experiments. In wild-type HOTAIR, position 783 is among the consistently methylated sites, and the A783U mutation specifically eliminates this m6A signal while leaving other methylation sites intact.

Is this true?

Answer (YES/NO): YES